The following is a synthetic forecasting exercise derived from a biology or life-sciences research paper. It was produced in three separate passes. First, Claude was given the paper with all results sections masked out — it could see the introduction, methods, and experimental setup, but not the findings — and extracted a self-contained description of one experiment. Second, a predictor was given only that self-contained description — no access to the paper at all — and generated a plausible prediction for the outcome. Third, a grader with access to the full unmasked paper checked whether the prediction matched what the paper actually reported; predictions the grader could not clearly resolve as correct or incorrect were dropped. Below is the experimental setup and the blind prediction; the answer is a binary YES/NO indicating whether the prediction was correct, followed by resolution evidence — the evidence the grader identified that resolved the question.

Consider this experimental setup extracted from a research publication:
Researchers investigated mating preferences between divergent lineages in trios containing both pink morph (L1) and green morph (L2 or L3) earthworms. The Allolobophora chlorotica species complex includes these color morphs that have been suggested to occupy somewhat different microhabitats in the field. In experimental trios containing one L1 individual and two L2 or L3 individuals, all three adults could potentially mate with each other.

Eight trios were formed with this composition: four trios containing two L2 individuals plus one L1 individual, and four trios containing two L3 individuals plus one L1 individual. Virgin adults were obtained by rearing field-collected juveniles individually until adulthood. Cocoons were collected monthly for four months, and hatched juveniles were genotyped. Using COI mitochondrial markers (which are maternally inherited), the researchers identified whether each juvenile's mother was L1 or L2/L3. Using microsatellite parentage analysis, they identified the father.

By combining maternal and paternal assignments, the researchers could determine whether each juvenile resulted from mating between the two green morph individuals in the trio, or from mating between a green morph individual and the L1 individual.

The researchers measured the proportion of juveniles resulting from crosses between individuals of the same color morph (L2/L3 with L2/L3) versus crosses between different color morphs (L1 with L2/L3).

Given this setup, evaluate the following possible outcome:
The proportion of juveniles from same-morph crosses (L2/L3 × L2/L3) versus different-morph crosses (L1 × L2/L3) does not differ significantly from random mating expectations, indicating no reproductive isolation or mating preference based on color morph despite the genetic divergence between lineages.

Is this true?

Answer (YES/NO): NO